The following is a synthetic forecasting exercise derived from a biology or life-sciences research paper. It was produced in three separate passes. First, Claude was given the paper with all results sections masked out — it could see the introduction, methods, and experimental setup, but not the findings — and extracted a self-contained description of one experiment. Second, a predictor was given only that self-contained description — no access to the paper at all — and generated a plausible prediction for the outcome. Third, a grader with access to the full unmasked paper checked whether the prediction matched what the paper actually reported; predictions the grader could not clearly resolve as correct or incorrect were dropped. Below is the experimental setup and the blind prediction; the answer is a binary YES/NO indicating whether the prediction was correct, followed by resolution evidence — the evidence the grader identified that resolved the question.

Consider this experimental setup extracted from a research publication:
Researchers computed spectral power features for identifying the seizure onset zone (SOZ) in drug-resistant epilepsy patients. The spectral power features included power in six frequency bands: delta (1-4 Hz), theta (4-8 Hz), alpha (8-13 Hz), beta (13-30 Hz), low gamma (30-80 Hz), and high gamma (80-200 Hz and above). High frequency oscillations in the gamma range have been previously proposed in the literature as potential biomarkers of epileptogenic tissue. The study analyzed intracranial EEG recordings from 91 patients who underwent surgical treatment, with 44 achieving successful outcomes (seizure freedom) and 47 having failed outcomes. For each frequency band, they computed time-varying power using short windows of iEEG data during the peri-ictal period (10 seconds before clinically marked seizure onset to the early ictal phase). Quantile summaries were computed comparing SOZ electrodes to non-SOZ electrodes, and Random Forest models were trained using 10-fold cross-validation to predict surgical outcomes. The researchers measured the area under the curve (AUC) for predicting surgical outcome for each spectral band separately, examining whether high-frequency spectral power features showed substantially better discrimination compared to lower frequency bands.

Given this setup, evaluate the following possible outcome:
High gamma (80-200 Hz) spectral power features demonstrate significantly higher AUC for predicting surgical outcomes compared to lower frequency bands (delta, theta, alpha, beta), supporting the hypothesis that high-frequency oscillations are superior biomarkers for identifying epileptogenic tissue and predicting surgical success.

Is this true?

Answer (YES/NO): NO